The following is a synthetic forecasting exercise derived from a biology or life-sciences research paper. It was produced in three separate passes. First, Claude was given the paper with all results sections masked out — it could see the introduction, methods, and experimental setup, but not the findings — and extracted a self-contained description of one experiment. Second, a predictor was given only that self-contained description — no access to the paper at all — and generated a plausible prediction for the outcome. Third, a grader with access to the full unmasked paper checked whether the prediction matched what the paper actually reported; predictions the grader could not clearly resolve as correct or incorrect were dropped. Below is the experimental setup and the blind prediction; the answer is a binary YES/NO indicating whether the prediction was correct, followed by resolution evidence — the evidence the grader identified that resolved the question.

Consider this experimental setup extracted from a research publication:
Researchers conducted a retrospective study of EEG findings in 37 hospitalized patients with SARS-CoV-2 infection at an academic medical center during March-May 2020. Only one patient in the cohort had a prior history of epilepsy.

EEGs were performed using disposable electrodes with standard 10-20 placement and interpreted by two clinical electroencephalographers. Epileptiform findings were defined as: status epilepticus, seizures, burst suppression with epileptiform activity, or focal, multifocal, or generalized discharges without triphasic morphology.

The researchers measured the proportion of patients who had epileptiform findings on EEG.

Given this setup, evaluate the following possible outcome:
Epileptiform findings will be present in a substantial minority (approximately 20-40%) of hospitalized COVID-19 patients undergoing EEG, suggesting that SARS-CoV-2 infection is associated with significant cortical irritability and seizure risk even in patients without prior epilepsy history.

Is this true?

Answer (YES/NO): YES